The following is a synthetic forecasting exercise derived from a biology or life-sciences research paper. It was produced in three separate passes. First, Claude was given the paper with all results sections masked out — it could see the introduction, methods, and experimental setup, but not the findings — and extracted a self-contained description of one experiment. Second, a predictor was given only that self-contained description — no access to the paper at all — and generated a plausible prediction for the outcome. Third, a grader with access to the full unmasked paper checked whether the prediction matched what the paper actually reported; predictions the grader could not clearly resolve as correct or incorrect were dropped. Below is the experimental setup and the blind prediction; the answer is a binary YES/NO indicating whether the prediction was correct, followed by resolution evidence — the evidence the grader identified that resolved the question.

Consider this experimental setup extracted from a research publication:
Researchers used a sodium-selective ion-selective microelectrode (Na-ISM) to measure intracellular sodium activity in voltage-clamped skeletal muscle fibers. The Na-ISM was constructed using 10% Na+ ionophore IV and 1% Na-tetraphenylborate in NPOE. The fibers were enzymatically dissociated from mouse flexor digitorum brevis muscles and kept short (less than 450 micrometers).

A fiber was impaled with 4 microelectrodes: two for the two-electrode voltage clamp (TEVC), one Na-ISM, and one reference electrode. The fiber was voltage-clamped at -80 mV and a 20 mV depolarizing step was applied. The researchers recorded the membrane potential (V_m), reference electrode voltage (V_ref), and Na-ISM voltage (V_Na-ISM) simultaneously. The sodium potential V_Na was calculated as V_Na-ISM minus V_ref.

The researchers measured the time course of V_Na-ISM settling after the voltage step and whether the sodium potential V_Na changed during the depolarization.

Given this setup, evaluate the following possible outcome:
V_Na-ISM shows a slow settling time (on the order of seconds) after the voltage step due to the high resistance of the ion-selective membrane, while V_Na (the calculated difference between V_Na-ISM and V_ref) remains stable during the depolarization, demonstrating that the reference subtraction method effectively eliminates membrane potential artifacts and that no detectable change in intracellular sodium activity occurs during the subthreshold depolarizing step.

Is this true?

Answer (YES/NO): NO